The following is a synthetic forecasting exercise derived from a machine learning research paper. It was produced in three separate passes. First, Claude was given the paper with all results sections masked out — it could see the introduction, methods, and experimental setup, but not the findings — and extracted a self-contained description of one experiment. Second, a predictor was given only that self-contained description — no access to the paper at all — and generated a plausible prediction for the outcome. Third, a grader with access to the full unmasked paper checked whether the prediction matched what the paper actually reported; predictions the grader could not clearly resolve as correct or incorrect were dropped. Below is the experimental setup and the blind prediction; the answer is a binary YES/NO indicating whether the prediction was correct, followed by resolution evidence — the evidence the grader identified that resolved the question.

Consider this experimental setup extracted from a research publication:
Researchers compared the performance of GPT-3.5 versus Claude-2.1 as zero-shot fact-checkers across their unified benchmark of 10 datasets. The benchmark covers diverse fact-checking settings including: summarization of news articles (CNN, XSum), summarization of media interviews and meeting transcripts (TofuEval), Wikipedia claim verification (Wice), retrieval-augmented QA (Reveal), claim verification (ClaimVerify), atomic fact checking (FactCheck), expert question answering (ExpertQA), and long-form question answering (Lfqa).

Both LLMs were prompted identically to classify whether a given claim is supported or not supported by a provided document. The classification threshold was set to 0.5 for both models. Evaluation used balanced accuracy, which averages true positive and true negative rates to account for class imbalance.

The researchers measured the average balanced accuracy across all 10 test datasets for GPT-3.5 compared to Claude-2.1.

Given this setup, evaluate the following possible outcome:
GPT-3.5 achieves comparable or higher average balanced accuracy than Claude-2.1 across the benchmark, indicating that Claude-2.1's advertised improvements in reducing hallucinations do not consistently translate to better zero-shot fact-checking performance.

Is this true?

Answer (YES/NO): NO